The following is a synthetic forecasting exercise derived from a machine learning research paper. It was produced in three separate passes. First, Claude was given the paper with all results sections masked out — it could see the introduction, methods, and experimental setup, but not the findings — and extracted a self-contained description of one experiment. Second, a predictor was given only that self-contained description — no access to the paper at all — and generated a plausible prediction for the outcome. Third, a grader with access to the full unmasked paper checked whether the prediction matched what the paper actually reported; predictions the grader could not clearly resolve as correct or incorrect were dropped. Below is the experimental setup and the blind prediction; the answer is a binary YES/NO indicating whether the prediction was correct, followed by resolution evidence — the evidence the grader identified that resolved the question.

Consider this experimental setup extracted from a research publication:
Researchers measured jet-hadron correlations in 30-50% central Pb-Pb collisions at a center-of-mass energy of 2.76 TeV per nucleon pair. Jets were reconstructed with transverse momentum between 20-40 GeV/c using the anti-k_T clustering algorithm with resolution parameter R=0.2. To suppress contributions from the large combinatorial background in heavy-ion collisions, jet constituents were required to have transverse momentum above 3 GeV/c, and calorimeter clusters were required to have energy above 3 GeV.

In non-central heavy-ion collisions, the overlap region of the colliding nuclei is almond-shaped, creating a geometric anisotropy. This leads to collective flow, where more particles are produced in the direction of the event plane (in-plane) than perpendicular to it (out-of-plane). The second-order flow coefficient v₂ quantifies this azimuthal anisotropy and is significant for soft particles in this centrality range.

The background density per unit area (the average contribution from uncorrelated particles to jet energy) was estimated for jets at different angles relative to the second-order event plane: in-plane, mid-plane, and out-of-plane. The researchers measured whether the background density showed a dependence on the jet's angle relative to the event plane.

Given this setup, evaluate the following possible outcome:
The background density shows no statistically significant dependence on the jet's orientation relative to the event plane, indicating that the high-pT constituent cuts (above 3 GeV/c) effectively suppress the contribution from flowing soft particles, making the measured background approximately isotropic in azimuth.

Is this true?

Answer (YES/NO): YES